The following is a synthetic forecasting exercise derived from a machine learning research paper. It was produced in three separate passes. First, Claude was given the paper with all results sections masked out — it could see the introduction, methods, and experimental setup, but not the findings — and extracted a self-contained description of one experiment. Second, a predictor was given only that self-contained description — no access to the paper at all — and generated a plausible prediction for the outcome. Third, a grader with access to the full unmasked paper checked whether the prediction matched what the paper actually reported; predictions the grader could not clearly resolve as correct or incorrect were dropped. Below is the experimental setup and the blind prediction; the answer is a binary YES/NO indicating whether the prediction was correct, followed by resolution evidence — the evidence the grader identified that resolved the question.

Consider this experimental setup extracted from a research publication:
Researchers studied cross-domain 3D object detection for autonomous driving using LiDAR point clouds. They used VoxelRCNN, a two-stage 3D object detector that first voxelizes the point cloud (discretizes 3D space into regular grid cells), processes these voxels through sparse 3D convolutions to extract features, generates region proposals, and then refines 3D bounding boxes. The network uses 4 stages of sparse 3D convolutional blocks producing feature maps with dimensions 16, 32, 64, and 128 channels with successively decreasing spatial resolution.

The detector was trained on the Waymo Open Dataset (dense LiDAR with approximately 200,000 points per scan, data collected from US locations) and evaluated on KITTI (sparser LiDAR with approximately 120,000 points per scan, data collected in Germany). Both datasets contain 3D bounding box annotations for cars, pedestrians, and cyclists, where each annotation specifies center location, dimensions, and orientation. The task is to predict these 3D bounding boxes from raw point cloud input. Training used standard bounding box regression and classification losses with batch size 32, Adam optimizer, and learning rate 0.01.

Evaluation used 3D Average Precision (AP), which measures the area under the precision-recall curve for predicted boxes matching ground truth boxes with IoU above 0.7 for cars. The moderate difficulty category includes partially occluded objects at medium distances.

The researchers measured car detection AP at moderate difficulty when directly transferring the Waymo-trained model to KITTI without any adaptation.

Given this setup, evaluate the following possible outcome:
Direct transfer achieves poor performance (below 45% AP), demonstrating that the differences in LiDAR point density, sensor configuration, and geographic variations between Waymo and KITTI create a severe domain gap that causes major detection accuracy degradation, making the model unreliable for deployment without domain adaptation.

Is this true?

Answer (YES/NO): YES